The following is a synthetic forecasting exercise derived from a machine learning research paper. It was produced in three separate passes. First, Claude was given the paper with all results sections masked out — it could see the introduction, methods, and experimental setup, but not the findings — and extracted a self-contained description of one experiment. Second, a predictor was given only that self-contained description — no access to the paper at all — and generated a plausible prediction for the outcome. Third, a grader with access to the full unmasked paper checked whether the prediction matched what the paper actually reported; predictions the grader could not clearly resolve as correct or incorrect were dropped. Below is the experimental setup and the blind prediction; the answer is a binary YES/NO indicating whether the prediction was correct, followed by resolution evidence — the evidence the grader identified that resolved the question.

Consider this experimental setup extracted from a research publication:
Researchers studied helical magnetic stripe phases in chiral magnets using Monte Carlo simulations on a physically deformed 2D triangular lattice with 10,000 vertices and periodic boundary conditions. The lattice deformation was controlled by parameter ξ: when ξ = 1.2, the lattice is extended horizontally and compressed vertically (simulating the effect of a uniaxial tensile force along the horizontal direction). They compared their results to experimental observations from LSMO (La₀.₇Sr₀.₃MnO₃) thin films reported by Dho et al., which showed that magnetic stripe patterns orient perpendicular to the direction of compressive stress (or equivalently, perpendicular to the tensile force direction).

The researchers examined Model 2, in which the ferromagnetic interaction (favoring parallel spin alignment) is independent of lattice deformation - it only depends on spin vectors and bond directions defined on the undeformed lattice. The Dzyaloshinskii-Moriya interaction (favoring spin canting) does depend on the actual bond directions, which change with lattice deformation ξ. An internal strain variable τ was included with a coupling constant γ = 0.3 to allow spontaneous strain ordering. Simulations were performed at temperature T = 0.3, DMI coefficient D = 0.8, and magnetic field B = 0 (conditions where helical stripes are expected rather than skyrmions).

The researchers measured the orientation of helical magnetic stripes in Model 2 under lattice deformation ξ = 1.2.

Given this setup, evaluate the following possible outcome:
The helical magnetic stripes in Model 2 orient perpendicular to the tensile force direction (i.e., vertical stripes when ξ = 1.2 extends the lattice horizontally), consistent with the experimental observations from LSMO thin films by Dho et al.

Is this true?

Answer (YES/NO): NO